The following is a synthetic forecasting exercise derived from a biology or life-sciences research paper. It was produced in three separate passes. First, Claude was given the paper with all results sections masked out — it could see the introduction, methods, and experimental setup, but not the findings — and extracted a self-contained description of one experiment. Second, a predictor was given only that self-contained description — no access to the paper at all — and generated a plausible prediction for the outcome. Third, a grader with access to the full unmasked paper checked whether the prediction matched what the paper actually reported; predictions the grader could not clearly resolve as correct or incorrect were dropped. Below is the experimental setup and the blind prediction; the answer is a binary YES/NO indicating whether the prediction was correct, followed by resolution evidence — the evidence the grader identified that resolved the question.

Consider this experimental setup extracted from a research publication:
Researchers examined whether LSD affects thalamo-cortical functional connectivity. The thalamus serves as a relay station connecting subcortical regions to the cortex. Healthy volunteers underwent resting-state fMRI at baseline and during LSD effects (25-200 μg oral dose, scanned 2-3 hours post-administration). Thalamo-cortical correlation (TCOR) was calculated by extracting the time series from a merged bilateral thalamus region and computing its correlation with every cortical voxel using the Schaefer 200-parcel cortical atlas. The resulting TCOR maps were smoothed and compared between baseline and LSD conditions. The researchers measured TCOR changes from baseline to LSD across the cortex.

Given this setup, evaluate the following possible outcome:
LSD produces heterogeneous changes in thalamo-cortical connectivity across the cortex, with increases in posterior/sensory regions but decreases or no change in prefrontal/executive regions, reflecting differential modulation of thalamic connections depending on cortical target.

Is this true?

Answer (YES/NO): NO